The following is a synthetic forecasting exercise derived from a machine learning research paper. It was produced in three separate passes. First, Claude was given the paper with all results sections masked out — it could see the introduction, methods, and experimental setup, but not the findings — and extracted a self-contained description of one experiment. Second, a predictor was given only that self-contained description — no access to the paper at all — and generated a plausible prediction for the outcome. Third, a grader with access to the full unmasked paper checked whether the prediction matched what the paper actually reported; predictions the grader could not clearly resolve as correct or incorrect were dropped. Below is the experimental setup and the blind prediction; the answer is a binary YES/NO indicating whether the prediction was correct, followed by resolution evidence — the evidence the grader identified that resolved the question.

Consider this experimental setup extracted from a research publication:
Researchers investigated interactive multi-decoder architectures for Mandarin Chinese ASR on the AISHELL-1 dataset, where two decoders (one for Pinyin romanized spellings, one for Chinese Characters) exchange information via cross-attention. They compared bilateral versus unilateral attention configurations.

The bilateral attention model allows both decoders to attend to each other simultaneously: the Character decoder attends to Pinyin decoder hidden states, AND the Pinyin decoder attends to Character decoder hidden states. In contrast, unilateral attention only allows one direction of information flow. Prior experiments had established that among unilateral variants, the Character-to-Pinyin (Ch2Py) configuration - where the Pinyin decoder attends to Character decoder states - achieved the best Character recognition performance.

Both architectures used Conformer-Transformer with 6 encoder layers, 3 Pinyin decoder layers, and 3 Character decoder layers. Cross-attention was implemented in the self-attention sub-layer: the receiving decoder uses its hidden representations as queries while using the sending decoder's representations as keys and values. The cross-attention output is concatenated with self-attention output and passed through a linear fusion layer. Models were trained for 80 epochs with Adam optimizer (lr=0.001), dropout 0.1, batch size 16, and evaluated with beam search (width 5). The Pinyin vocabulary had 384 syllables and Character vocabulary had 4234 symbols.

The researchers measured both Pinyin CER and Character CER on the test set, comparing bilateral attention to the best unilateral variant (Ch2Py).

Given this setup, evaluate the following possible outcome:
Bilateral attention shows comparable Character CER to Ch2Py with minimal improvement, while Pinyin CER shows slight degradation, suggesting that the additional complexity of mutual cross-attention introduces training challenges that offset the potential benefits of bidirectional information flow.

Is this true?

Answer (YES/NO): NO